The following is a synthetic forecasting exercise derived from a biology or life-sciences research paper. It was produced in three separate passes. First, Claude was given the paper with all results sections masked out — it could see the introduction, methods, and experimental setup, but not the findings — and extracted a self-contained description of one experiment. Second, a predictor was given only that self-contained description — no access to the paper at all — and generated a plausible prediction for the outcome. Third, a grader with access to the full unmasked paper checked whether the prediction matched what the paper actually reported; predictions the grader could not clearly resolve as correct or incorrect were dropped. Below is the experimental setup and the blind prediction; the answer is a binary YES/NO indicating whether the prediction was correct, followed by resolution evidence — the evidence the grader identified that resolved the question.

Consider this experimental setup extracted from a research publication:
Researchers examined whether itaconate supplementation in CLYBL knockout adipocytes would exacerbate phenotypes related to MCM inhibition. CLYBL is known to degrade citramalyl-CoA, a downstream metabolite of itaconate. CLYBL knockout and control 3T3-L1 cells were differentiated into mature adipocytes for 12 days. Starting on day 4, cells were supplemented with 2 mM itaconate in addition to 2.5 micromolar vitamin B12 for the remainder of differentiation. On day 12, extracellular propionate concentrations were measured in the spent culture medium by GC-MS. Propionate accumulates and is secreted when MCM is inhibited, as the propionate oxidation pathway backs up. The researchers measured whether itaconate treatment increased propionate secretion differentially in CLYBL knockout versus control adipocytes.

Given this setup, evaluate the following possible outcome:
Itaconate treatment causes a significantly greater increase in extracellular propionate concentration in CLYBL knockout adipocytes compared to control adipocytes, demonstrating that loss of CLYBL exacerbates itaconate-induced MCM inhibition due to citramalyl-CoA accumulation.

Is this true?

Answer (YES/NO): NO